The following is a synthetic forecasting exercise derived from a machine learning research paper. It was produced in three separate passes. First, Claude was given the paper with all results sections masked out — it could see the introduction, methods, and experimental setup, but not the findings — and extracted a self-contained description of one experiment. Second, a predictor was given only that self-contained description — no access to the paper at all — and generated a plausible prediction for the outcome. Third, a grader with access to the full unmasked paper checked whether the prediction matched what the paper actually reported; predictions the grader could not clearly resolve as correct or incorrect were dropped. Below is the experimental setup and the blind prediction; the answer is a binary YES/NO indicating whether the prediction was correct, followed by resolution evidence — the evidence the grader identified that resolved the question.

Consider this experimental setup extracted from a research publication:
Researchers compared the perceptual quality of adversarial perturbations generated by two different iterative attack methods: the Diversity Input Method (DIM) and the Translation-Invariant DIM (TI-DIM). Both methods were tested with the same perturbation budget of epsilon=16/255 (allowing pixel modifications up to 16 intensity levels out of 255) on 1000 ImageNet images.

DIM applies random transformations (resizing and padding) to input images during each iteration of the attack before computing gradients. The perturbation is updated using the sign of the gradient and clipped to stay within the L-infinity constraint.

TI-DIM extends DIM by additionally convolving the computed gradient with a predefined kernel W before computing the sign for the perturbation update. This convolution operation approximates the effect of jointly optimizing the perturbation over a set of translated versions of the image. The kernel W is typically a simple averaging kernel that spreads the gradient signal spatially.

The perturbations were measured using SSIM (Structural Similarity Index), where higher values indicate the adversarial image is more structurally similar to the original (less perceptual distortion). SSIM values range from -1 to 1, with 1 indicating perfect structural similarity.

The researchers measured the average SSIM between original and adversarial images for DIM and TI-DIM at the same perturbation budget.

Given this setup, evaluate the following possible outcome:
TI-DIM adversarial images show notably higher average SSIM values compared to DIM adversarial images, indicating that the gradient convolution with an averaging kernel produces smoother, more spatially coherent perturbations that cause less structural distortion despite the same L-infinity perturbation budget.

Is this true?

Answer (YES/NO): YES